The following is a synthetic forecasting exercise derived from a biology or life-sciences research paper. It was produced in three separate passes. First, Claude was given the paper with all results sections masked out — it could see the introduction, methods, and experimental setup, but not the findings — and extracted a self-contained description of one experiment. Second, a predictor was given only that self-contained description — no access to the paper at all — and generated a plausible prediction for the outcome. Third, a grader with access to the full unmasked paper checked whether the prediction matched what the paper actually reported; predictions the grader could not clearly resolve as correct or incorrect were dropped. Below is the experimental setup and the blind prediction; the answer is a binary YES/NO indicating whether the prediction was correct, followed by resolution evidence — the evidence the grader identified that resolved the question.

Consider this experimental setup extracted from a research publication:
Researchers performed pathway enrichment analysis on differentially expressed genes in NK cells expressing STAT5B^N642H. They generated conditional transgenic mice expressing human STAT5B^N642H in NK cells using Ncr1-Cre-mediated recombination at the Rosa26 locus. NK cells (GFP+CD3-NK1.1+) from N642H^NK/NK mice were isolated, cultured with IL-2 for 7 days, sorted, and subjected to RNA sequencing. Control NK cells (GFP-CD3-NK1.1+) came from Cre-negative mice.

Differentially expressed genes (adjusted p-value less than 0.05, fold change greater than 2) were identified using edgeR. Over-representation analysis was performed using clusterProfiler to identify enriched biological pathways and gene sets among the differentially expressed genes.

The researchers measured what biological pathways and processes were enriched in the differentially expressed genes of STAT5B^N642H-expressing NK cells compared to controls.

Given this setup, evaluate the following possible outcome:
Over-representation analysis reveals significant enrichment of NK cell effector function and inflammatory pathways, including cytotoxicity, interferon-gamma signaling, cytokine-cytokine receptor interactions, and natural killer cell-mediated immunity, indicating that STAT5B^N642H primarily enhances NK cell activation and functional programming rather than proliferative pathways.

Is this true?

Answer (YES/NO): NO